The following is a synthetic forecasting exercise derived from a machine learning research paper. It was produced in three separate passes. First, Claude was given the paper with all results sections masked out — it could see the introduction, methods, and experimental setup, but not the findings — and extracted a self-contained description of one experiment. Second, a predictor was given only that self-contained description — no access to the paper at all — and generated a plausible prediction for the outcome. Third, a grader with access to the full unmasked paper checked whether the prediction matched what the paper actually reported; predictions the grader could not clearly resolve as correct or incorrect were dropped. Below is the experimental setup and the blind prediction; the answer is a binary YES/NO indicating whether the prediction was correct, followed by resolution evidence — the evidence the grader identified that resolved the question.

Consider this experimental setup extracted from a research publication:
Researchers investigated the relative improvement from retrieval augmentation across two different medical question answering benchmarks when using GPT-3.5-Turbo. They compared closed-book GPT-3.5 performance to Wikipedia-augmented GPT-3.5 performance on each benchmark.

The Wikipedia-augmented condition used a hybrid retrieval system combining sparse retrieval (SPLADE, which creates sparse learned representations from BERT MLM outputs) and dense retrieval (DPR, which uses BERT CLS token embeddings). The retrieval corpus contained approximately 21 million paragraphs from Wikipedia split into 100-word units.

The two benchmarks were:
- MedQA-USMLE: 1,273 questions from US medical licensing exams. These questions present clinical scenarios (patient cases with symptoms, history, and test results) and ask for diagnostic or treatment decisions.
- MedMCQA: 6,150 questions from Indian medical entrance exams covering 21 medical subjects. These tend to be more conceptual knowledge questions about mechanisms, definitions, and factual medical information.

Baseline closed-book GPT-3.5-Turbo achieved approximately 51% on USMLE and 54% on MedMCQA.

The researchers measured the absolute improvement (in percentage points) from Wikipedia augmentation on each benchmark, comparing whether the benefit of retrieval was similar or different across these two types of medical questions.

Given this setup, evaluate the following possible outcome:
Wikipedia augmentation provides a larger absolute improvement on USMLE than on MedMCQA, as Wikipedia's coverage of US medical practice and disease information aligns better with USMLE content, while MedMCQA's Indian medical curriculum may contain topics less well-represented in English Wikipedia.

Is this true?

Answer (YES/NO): NO